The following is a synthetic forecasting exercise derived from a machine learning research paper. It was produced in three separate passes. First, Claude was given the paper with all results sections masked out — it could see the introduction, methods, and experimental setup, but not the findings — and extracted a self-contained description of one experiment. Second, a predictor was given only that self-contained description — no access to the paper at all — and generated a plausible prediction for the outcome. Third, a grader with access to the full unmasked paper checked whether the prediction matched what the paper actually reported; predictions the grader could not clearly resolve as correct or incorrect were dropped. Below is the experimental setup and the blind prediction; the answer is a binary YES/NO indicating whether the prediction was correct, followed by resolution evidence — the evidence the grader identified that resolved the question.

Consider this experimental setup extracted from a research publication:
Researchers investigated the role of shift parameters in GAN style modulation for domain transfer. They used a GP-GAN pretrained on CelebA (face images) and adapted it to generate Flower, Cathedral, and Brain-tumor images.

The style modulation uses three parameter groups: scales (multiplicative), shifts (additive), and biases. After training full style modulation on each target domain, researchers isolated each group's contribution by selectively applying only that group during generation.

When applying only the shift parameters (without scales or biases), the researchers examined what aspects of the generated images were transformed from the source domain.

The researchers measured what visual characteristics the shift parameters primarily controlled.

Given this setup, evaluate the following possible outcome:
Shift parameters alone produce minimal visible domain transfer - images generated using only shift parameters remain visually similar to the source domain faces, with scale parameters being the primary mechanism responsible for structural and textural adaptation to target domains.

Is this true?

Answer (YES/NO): NO